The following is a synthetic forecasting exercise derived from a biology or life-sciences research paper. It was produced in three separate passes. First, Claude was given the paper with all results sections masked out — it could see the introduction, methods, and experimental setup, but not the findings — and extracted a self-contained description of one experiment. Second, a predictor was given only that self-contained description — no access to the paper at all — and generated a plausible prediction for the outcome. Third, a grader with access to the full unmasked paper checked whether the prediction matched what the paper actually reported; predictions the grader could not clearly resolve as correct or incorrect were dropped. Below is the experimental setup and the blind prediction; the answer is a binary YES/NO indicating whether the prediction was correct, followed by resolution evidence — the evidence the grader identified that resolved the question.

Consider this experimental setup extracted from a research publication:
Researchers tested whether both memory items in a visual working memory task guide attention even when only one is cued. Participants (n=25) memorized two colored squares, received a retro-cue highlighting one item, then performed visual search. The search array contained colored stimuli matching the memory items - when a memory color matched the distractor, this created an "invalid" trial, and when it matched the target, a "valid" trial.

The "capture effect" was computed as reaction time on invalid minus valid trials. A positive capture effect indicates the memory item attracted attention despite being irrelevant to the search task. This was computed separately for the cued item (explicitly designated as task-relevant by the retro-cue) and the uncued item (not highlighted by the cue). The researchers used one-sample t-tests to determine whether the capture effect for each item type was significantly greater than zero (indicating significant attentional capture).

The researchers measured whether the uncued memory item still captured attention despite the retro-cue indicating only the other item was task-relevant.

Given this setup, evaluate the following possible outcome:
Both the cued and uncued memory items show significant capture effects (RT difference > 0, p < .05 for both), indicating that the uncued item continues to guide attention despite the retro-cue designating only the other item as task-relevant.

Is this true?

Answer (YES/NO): YES